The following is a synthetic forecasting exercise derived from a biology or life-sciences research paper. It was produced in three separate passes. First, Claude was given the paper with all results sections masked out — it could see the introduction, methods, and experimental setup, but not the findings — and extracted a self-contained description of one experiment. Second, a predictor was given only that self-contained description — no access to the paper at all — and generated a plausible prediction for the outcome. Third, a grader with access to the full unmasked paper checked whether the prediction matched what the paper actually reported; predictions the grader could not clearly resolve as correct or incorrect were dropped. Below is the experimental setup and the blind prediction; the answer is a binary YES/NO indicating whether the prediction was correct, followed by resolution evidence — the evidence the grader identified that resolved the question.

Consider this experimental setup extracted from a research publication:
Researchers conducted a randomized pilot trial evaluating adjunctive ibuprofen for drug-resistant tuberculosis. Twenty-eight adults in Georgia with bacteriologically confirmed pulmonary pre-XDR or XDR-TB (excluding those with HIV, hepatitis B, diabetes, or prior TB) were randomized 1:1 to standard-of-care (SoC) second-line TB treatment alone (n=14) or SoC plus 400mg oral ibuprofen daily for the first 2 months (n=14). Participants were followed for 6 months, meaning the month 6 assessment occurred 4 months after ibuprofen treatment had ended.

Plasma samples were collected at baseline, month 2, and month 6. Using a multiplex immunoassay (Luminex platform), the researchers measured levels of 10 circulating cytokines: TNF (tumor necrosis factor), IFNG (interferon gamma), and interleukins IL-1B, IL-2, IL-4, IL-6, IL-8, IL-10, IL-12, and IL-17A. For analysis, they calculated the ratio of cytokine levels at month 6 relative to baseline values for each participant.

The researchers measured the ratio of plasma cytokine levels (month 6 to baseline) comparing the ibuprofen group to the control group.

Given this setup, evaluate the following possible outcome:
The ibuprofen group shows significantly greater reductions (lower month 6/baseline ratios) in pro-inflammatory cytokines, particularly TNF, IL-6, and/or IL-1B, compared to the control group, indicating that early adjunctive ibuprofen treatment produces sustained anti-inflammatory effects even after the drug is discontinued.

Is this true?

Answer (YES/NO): NO